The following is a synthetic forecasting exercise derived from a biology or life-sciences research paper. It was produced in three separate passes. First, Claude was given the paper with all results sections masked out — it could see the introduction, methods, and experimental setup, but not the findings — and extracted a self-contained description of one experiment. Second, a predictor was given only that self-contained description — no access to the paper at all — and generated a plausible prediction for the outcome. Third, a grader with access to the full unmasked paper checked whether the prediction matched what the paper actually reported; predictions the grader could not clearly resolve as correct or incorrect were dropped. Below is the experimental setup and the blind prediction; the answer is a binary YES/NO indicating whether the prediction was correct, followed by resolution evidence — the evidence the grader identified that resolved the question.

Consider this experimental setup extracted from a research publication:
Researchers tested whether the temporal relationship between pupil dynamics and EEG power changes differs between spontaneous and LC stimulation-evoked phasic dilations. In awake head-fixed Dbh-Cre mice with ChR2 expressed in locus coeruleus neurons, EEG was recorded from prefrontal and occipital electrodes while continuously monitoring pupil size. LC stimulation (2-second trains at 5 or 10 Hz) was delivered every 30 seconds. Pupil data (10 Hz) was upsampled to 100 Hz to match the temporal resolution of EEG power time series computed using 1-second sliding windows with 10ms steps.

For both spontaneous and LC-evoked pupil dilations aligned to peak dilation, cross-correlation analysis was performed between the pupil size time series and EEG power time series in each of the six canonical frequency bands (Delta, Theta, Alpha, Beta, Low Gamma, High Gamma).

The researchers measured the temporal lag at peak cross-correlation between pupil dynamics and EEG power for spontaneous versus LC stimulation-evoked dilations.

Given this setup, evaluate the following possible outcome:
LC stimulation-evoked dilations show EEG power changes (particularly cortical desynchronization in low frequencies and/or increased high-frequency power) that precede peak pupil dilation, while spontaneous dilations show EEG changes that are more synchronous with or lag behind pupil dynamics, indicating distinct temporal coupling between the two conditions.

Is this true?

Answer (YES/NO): NO